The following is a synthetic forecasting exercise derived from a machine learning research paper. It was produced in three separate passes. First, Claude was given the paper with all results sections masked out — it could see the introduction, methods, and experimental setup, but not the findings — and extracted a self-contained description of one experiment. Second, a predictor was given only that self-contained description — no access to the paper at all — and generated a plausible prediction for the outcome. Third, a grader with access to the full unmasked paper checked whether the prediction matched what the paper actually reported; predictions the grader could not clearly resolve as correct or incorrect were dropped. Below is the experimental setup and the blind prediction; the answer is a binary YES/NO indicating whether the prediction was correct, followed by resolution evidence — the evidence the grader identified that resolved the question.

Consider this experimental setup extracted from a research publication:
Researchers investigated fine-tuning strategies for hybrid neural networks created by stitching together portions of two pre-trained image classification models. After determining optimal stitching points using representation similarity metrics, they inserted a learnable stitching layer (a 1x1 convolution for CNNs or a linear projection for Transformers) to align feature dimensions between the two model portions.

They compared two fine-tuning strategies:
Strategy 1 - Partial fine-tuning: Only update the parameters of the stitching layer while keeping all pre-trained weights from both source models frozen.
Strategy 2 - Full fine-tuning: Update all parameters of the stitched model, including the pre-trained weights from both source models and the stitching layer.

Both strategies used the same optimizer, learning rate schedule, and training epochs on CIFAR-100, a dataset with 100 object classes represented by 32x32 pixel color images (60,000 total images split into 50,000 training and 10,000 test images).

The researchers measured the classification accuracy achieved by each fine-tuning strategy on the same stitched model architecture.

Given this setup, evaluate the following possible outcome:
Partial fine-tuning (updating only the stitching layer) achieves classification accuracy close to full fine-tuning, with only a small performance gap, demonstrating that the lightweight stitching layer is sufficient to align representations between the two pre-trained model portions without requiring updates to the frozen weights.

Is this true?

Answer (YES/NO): YES